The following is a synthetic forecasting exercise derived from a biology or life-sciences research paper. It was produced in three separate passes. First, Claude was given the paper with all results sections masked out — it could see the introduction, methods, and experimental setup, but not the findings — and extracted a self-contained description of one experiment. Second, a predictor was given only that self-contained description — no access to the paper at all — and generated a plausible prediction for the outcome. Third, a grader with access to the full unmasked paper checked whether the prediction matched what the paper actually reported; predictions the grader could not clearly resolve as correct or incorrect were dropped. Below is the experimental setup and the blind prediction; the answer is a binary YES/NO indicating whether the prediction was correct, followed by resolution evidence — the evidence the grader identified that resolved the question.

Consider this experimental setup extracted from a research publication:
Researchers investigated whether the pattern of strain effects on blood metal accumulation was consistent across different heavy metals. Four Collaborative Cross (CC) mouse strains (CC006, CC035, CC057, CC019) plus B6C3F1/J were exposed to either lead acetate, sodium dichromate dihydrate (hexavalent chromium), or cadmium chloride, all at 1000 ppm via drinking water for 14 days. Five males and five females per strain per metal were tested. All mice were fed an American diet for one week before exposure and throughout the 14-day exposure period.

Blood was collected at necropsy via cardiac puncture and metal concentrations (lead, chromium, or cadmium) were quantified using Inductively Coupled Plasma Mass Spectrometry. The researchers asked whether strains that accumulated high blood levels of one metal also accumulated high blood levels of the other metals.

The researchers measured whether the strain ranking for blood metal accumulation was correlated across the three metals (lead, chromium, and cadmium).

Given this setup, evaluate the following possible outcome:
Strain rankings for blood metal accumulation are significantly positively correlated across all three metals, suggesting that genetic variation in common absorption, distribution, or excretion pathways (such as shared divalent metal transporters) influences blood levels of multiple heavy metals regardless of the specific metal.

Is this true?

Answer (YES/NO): NO